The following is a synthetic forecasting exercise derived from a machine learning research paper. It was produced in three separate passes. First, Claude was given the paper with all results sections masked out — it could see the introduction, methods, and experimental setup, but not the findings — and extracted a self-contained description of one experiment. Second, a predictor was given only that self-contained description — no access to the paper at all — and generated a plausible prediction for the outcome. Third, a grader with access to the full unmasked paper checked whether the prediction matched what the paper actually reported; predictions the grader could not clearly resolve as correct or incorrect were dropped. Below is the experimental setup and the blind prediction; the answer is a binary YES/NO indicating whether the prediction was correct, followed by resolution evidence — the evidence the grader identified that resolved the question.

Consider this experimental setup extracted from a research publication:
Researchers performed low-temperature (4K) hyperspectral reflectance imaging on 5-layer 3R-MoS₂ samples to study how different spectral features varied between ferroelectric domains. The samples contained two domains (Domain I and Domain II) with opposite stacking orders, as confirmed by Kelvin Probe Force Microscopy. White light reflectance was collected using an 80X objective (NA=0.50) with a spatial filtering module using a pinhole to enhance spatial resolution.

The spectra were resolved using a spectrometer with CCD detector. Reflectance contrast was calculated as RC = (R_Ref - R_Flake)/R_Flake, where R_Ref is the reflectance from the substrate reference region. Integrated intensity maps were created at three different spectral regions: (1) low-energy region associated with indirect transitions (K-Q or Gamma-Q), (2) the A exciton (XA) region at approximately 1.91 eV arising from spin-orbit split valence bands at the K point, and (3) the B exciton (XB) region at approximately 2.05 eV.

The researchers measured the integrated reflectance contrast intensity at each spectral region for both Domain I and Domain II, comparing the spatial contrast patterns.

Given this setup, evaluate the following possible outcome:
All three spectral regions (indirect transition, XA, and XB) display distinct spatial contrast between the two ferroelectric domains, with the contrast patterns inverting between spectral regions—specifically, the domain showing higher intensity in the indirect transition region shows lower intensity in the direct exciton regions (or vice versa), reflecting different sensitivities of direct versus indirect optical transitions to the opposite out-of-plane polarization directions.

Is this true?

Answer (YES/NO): NO